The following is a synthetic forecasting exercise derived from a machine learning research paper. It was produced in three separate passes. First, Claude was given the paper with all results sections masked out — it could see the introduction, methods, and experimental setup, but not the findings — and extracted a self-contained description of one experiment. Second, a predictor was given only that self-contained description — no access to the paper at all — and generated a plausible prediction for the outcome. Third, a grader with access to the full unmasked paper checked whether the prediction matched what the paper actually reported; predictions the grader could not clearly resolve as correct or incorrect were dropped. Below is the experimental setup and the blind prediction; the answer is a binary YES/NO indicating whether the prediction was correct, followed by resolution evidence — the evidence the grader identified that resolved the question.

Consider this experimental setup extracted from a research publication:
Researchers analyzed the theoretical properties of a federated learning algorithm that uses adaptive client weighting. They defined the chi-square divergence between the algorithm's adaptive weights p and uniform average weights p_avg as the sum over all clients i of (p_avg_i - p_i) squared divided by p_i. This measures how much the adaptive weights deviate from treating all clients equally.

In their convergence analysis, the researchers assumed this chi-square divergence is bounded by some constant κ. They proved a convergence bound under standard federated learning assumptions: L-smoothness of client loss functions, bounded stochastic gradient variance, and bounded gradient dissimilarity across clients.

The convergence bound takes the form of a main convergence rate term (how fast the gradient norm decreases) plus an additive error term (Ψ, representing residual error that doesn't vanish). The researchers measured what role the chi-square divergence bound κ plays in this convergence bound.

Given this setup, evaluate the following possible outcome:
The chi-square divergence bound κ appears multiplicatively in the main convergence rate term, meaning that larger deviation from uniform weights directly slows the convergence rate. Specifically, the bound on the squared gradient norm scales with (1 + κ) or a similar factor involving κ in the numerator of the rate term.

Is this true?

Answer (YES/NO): NO